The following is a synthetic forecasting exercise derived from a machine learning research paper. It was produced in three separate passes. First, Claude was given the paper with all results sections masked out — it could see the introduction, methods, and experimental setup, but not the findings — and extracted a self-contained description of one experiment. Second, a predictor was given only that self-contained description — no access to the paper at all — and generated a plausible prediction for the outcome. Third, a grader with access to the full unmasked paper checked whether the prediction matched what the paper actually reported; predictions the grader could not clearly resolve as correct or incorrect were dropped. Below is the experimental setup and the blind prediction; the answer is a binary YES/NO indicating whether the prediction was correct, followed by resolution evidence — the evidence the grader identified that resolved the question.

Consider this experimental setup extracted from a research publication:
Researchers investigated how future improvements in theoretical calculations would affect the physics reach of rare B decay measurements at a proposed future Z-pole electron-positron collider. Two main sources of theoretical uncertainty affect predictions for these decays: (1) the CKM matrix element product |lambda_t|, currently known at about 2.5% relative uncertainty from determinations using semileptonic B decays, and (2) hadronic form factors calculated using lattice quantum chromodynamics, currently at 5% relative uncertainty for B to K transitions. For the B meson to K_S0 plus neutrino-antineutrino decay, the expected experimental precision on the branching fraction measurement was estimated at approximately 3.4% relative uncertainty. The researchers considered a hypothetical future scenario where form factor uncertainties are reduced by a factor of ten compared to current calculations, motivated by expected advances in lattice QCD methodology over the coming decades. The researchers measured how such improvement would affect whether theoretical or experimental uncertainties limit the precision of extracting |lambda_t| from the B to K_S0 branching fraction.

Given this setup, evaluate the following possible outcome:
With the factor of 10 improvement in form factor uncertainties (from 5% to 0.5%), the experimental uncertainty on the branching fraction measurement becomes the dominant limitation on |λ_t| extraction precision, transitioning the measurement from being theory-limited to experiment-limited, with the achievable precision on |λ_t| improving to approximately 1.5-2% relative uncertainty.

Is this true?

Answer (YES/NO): YES